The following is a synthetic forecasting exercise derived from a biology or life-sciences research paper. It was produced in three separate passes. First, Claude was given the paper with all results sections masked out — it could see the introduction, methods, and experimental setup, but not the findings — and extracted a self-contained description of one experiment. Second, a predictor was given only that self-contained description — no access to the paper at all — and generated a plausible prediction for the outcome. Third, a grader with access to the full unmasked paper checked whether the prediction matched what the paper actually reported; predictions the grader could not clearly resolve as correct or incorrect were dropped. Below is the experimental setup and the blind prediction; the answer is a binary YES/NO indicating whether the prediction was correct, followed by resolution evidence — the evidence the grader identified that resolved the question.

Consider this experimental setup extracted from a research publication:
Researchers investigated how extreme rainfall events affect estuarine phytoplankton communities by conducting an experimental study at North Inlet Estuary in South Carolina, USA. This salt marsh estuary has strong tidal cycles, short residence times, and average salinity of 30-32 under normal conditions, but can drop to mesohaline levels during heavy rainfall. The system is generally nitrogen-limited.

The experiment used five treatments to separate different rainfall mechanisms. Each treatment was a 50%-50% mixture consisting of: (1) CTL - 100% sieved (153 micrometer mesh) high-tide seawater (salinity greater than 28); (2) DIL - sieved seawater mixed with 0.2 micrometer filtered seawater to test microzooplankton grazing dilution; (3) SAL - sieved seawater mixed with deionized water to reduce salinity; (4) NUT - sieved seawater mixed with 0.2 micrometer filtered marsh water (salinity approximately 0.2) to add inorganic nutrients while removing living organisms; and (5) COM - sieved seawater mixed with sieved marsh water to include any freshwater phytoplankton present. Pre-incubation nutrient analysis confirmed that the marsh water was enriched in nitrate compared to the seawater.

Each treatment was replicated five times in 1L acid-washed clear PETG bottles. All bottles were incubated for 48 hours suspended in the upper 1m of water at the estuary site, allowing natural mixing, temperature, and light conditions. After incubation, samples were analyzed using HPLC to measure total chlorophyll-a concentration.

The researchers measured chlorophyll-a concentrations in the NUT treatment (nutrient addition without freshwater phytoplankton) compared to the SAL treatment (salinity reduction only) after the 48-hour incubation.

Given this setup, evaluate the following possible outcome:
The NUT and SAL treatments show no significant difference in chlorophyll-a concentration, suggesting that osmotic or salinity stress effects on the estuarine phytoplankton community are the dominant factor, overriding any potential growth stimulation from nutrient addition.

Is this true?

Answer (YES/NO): NO